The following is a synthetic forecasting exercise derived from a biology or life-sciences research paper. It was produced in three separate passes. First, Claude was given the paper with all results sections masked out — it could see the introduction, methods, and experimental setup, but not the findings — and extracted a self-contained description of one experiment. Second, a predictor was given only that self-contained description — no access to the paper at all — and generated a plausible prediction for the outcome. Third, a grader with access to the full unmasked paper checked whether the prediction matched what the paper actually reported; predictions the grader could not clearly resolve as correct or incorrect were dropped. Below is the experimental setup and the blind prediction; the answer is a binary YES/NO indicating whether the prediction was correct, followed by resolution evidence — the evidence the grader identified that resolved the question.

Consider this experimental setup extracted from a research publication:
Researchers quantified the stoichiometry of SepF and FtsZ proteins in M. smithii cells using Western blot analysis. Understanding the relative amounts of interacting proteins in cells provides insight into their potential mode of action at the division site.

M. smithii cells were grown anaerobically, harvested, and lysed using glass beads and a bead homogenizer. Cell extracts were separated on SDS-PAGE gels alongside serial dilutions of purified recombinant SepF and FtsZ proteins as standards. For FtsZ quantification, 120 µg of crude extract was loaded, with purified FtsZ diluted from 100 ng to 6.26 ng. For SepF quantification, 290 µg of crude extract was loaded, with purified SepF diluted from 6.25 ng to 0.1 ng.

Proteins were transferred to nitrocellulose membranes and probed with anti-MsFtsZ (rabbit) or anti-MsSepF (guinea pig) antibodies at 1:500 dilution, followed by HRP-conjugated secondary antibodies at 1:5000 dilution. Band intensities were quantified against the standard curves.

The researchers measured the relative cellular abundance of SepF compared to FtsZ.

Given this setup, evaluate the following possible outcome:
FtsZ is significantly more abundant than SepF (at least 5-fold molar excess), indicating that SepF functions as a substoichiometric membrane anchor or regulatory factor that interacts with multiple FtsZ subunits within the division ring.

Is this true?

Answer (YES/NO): YES